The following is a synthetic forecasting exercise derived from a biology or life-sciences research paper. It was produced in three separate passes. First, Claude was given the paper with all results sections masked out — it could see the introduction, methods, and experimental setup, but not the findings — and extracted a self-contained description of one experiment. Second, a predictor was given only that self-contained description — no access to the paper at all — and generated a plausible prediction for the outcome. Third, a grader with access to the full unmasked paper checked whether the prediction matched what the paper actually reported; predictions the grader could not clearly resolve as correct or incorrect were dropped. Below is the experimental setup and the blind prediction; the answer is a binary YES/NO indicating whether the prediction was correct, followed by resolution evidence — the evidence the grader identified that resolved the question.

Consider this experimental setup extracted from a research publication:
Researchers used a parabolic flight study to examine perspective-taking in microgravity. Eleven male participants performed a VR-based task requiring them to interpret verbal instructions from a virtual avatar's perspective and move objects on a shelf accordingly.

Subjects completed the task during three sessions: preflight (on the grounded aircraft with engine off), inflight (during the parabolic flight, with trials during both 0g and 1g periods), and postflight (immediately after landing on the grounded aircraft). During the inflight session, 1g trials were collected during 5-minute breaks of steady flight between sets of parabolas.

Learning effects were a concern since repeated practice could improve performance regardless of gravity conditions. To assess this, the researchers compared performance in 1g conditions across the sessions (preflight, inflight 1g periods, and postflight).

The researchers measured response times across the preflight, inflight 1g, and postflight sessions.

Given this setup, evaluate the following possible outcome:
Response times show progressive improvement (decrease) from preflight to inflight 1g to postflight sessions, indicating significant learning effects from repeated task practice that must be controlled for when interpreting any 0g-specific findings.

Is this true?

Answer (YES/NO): NO